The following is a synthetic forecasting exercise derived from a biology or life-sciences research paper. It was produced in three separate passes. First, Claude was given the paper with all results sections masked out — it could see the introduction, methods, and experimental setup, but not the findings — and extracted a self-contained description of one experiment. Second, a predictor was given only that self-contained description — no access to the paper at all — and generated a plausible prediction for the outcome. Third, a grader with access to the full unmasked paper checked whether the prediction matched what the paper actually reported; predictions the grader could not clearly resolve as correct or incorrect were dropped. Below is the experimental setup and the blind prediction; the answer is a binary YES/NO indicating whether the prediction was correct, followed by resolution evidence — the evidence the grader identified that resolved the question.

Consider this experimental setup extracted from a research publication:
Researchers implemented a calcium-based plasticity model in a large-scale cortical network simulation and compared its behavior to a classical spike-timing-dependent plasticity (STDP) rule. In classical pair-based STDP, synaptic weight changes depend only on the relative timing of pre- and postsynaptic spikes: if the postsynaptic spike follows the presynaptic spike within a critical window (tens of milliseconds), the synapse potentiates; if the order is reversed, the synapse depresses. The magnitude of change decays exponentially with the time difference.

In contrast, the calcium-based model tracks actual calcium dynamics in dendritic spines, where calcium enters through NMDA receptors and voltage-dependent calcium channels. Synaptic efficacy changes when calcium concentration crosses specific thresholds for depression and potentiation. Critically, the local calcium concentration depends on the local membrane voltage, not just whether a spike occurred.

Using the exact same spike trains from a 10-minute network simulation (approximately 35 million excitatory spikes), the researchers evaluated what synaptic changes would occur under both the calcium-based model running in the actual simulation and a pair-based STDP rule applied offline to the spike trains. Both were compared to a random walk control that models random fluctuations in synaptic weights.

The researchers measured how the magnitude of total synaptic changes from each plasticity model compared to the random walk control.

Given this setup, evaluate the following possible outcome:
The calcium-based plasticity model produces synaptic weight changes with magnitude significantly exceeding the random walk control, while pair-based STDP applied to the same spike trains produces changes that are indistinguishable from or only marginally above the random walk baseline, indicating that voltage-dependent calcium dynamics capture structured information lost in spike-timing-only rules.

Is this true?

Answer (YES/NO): NO